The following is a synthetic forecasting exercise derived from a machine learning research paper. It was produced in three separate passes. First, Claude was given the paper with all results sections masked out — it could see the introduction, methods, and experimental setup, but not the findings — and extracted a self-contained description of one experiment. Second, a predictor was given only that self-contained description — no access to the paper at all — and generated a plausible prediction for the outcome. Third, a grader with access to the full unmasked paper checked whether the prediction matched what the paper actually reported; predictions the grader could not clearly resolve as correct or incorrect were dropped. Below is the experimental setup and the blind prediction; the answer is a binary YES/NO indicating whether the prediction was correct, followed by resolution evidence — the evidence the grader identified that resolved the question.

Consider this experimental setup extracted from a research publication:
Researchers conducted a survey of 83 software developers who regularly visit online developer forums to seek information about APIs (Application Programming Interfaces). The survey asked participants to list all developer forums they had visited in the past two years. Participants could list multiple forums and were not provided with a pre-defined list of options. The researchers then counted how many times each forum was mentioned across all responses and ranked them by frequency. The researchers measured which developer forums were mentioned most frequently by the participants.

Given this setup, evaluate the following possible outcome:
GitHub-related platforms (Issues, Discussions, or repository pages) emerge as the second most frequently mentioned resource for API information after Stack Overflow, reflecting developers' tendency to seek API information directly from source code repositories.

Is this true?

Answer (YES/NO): YES